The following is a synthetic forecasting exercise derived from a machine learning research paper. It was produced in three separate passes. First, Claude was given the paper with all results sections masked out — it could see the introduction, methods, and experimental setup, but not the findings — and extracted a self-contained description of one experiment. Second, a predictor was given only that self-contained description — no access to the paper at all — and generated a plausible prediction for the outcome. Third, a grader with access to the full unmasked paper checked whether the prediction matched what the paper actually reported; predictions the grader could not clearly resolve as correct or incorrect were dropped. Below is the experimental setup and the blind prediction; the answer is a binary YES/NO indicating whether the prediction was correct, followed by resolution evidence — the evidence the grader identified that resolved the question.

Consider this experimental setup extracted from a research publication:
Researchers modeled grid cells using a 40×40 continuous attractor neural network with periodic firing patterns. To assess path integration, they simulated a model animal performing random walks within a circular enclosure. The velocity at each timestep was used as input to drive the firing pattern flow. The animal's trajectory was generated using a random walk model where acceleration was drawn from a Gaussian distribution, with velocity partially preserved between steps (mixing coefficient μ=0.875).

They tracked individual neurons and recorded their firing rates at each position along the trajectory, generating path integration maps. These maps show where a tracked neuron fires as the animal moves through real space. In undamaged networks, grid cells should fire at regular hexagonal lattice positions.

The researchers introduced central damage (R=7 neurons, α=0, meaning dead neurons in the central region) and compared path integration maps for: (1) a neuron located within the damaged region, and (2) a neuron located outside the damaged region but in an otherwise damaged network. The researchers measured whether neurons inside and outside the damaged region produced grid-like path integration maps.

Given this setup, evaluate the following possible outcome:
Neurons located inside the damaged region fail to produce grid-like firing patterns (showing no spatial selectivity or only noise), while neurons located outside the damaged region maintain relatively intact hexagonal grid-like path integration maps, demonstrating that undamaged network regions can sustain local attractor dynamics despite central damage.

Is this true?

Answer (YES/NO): NO